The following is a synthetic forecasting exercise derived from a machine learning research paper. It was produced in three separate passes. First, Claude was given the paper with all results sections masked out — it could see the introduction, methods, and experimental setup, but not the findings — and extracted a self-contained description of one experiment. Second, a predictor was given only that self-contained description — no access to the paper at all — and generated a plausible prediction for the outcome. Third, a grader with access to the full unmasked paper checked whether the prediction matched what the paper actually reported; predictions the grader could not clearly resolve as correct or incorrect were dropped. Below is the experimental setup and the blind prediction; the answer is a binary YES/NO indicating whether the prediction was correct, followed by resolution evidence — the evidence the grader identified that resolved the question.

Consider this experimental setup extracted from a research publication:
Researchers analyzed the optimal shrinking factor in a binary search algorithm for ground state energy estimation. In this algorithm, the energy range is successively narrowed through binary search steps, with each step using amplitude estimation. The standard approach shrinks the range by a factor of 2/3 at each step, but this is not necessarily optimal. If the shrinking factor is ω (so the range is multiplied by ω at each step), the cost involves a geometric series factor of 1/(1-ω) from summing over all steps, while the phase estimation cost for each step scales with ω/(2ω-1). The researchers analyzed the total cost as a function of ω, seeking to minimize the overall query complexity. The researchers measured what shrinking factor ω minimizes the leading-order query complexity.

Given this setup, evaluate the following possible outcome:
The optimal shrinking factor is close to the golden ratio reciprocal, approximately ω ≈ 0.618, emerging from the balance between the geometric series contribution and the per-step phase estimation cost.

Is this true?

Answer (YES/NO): NO